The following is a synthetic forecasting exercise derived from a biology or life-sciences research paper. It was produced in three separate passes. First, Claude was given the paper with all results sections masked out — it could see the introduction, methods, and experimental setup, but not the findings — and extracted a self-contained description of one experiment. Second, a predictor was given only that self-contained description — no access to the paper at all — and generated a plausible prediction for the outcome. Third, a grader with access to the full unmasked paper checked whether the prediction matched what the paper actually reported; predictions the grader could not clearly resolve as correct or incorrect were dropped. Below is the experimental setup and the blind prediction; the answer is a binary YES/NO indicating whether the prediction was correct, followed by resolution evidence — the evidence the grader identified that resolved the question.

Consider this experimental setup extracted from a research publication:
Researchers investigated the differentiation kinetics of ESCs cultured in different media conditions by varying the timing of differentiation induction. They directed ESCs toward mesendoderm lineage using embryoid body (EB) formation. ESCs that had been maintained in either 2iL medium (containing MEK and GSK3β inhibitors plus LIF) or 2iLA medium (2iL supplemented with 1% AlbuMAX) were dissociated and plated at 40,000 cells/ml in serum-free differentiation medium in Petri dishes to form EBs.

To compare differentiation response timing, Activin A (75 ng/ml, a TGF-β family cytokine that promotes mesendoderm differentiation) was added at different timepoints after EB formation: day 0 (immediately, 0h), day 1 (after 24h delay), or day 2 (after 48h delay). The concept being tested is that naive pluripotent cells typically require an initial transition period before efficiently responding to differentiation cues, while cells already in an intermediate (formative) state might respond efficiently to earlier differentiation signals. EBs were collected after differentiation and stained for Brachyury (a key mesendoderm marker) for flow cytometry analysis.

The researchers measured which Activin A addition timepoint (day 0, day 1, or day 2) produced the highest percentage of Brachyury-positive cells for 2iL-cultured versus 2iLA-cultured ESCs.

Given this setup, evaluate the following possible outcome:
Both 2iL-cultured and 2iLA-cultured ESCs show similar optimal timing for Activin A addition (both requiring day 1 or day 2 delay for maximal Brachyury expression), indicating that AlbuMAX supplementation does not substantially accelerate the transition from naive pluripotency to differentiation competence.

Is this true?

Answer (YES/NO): NO